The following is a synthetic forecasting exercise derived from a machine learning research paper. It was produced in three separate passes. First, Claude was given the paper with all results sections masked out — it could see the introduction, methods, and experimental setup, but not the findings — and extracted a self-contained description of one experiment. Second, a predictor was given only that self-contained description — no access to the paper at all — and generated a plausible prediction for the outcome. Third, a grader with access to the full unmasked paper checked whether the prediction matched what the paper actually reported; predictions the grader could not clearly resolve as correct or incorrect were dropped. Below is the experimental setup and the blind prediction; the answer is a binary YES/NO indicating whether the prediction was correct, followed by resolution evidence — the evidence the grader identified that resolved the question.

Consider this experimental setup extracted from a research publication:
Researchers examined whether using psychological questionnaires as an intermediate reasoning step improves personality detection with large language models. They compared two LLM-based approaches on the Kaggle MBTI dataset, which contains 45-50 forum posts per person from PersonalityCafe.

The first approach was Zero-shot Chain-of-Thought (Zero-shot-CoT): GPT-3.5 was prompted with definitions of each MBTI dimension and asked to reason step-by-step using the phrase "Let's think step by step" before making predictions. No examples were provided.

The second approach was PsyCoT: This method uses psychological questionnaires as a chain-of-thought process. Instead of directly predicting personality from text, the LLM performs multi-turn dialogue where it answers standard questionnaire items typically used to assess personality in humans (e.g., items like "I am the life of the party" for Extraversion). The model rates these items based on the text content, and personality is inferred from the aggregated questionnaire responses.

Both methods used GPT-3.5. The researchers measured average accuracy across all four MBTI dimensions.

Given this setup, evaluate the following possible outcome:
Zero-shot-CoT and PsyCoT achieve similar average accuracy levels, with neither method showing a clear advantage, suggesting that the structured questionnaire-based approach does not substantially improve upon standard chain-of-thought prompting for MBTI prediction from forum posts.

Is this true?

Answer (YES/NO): YES